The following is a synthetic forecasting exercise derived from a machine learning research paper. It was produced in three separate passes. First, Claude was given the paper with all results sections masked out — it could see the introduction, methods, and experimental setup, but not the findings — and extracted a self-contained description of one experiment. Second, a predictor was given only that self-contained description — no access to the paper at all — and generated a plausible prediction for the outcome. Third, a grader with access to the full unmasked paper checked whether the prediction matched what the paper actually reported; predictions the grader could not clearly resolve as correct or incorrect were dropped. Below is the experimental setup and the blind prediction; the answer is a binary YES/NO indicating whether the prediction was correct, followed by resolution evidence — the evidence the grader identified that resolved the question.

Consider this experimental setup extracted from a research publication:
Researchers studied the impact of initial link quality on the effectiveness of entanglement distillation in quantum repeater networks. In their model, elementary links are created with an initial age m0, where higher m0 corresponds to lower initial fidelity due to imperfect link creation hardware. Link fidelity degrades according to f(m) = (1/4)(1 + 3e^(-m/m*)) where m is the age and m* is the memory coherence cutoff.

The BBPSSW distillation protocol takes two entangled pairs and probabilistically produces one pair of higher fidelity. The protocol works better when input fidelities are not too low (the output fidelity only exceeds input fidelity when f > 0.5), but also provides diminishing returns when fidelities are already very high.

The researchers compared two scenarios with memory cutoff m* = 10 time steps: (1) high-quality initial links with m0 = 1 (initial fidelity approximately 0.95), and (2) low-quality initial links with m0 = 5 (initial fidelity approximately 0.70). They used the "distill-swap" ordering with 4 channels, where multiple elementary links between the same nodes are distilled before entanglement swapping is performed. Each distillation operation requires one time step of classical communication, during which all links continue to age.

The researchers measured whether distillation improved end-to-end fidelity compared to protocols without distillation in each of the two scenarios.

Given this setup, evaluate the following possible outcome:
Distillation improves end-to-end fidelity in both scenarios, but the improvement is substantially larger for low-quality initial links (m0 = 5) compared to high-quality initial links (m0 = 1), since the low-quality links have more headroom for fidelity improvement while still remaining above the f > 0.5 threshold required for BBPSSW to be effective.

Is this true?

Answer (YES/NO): NO